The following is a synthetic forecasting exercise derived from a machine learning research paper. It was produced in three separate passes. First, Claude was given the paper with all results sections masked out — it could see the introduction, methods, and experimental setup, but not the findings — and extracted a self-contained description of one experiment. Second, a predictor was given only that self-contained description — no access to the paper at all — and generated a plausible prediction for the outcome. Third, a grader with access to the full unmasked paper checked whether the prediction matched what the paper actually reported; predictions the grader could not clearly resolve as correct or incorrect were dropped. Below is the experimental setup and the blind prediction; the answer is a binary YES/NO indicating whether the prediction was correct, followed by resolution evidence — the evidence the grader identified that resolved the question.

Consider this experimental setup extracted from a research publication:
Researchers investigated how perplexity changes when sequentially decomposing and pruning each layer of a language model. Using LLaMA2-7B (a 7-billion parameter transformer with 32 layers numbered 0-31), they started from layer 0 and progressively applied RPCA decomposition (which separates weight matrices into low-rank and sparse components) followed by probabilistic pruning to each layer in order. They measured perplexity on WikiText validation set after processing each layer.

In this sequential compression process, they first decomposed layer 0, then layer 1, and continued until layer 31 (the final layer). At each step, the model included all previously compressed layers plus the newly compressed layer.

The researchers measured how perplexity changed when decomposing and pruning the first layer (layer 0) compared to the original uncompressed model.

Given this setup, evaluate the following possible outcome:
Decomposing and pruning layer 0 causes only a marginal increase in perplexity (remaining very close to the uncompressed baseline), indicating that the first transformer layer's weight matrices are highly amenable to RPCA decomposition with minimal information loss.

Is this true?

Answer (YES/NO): NO